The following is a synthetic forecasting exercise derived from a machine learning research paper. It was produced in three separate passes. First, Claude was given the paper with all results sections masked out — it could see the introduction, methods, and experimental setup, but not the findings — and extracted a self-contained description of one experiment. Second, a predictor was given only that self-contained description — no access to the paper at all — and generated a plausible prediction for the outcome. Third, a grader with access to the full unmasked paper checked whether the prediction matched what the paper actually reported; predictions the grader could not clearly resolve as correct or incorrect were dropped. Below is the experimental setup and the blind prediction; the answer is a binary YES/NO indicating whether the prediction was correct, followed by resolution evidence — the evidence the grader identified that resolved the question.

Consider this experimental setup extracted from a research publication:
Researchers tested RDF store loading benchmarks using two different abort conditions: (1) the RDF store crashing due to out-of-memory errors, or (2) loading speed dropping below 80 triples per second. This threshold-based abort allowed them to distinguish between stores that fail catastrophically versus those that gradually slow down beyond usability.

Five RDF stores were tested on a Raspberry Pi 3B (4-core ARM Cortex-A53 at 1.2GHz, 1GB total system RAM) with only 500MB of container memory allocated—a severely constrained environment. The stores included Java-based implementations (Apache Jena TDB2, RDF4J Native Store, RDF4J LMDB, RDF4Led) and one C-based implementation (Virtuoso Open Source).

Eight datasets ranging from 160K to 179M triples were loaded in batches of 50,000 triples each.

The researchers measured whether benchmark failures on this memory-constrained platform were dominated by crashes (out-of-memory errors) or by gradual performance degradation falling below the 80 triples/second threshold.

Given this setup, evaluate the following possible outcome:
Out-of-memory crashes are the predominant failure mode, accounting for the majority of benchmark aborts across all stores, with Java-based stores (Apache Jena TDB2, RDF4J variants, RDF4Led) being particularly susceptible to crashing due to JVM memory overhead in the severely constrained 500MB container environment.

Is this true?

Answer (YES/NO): NO